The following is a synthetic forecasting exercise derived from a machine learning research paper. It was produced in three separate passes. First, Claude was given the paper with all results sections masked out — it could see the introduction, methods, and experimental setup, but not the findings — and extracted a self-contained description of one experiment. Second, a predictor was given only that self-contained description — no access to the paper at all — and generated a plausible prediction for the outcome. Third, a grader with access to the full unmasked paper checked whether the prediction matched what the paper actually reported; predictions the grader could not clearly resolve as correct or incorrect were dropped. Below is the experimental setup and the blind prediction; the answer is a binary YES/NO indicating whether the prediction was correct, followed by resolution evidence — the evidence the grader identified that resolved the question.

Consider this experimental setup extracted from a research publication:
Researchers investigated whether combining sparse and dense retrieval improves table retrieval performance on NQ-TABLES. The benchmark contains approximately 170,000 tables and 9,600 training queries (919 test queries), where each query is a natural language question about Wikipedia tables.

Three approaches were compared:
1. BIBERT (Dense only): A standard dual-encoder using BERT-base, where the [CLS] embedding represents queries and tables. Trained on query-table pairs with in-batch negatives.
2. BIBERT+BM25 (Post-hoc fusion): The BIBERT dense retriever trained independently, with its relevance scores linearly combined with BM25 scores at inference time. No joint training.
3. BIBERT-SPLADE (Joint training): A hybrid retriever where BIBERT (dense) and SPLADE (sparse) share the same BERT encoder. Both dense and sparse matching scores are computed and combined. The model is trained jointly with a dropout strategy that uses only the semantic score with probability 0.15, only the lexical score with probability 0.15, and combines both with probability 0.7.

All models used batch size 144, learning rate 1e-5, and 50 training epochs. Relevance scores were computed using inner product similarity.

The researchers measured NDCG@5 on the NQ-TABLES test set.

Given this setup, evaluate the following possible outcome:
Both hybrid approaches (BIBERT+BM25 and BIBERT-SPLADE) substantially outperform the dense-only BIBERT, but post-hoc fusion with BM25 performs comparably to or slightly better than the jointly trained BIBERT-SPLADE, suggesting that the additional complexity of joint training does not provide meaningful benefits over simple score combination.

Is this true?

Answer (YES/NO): NO